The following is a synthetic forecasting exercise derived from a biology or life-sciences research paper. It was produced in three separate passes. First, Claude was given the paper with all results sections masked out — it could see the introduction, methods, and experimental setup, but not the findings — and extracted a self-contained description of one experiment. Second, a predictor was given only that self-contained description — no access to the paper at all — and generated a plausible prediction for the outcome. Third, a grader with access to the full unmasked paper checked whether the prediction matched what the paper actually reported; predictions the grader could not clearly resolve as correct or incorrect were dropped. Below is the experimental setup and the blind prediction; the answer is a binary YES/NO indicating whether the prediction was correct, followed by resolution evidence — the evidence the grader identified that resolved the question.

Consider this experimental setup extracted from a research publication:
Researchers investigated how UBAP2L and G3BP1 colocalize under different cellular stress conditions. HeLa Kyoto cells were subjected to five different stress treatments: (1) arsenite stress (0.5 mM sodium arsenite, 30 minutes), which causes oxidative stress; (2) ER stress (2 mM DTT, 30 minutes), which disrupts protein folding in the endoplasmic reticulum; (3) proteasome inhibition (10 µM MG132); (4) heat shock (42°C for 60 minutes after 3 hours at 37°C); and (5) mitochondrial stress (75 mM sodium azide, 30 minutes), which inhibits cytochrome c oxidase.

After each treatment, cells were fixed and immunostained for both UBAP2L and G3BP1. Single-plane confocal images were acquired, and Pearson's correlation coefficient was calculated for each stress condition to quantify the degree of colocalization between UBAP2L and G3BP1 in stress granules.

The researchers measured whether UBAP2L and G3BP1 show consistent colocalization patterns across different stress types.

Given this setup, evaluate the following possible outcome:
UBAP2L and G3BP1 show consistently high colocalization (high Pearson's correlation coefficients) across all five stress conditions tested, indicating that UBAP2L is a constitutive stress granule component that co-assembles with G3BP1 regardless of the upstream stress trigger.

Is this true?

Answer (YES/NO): YES